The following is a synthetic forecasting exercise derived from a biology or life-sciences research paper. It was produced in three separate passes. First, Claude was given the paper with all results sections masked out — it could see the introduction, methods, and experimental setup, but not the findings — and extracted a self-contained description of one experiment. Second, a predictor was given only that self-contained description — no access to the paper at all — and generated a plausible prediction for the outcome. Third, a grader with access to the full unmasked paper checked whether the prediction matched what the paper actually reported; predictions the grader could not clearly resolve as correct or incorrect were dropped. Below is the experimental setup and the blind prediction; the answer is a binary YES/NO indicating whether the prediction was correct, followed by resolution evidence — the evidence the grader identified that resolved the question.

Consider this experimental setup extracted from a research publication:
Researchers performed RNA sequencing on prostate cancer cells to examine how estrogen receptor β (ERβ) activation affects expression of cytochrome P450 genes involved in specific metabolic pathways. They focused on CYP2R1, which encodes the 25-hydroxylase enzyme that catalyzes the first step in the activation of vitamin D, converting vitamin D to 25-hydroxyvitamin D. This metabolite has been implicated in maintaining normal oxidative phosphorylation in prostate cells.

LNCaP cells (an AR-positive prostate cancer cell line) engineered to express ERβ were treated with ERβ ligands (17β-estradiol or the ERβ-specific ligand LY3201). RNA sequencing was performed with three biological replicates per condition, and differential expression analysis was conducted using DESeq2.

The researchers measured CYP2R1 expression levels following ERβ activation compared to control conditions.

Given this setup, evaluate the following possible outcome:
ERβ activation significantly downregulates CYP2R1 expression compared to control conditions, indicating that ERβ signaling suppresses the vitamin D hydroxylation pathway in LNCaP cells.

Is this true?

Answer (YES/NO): YES